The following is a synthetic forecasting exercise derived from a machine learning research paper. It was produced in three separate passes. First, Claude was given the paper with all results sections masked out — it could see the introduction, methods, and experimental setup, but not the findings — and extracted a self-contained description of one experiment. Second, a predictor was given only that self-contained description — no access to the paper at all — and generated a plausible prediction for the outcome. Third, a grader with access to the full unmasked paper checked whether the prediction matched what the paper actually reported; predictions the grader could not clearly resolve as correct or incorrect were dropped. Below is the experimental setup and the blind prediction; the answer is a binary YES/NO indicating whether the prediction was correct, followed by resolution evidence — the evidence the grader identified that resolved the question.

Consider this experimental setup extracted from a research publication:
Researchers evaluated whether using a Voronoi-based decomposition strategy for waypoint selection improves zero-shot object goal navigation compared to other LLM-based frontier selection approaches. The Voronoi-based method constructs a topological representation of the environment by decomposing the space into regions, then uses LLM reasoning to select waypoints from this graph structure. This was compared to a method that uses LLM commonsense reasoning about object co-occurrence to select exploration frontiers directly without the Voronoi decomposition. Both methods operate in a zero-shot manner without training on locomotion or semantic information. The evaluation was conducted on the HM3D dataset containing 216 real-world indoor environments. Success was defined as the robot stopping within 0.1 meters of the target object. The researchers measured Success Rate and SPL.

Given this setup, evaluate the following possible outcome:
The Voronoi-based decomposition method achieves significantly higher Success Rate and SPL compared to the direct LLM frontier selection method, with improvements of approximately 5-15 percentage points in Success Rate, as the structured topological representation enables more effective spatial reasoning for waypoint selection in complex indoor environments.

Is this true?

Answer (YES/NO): NO